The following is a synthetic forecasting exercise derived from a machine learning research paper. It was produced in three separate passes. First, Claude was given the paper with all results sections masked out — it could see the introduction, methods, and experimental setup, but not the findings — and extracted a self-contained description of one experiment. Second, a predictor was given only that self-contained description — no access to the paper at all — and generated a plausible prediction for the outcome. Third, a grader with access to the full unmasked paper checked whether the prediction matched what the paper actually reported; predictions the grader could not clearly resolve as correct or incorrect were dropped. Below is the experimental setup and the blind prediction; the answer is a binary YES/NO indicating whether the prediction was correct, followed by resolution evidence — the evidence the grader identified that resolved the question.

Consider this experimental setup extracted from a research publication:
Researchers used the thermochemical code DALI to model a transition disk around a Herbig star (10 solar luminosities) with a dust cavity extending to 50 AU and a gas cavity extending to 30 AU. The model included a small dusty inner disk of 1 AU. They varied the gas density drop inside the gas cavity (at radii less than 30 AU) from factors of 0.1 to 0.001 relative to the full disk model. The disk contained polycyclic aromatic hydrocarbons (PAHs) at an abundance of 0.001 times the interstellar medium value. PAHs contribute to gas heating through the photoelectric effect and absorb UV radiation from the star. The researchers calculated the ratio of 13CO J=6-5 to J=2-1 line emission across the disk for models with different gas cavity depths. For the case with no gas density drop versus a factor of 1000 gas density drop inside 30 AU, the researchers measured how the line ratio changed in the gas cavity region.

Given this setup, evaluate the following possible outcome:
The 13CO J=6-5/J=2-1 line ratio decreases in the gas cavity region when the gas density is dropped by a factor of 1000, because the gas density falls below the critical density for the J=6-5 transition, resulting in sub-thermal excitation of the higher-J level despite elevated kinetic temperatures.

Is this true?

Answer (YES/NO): NO